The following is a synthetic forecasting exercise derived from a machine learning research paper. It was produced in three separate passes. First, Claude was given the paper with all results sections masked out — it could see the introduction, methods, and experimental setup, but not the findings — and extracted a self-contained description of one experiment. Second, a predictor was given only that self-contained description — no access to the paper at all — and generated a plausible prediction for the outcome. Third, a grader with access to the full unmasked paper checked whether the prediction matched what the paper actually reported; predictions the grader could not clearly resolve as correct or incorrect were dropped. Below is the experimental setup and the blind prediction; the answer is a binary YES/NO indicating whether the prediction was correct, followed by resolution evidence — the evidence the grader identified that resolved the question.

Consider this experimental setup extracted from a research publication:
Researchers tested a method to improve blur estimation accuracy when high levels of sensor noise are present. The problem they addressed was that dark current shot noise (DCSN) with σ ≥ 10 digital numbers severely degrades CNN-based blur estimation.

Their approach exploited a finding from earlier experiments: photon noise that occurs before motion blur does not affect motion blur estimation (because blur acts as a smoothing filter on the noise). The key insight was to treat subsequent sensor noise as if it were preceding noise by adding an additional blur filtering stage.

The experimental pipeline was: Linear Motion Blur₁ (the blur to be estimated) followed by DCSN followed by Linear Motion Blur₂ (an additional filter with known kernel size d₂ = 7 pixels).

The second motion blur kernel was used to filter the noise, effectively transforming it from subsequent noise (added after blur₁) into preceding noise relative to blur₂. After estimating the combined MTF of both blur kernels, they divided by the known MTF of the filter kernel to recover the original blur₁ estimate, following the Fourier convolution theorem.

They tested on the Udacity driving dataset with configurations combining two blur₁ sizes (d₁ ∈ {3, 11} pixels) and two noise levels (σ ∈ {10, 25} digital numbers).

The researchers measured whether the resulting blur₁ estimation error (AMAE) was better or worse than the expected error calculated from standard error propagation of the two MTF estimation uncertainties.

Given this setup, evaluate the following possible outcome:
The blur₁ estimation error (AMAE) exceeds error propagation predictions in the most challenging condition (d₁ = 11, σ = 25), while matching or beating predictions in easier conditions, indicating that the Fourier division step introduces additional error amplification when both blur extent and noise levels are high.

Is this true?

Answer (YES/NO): NO